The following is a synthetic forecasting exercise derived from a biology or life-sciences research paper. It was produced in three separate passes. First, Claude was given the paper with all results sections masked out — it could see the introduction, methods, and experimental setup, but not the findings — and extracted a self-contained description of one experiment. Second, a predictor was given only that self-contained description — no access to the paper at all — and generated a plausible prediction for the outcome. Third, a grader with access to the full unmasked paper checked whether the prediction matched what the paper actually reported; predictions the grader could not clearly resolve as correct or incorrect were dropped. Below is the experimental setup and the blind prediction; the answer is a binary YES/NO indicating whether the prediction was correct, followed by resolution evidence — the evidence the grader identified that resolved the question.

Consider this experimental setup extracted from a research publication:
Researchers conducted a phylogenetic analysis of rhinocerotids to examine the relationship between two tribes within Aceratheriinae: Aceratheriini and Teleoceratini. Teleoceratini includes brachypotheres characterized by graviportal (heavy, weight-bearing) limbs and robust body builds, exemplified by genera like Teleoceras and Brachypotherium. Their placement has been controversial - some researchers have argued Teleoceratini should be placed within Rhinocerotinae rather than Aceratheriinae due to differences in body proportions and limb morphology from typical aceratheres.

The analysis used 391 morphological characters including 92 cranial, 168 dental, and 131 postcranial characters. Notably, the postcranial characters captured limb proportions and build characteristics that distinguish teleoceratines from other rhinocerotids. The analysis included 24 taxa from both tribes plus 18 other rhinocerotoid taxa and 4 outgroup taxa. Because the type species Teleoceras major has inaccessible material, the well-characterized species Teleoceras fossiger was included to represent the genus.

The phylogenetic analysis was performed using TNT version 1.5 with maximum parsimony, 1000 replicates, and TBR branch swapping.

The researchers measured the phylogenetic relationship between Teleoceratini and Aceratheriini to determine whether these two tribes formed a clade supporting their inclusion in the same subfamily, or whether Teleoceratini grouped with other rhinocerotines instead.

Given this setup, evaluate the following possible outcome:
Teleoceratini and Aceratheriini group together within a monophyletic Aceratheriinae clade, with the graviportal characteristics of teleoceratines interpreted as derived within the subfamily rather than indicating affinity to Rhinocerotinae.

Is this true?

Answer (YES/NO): YES